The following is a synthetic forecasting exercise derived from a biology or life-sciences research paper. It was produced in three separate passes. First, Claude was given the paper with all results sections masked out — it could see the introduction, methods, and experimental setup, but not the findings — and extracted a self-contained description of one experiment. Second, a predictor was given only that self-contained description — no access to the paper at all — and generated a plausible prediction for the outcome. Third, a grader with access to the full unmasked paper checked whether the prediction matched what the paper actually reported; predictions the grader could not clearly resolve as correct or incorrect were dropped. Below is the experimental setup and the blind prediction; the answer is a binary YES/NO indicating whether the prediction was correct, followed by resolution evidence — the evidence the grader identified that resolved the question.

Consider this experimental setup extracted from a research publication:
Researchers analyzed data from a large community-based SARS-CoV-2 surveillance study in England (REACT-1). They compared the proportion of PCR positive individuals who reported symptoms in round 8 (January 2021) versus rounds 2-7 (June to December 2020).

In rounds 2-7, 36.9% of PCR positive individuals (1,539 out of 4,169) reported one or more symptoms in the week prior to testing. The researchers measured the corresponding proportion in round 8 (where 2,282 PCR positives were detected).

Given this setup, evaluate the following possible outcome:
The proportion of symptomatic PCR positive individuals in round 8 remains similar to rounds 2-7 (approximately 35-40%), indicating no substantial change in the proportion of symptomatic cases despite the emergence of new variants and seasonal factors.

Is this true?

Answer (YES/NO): NO